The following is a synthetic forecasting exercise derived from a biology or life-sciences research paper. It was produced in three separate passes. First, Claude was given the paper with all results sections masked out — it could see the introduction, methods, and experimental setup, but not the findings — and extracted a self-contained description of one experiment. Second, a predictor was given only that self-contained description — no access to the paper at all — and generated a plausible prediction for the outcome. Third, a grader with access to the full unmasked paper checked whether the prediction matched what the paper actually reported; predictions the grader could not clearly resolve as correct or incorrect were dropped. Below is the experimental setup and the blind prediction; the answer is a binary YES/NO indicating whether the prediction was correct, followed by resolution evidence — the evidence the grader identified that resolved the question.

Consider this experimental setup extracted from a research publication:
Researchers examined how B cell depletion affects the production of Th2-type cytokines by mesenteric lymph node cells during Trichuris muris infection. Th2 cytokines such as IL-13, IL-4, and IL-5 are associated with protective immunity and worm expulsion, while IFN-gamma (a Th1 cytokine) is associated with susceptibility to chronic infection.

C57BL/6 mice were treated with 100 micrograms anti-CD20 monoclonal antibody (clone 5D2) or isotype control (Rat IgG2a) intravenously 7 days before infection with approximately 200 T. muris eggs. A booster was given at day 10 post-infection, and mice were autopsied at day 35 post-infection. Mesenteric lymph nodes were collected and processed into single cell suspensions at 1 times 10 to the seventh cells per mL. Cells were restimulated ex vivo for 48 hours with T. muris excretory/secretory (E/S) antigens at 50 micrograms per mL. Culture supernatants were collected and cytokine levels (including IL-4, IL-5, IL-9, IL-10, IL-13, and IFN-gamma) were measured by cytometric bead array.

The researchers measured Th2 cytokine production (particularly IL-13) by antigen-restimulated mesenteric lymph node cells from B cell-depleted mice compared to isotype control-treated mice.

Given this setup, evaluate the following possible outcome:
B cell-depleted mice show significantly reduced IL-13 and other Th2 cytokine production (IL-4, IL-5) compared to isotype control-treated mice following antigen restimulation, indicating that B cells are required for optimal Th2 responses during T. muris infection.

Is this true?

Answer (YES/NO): YES